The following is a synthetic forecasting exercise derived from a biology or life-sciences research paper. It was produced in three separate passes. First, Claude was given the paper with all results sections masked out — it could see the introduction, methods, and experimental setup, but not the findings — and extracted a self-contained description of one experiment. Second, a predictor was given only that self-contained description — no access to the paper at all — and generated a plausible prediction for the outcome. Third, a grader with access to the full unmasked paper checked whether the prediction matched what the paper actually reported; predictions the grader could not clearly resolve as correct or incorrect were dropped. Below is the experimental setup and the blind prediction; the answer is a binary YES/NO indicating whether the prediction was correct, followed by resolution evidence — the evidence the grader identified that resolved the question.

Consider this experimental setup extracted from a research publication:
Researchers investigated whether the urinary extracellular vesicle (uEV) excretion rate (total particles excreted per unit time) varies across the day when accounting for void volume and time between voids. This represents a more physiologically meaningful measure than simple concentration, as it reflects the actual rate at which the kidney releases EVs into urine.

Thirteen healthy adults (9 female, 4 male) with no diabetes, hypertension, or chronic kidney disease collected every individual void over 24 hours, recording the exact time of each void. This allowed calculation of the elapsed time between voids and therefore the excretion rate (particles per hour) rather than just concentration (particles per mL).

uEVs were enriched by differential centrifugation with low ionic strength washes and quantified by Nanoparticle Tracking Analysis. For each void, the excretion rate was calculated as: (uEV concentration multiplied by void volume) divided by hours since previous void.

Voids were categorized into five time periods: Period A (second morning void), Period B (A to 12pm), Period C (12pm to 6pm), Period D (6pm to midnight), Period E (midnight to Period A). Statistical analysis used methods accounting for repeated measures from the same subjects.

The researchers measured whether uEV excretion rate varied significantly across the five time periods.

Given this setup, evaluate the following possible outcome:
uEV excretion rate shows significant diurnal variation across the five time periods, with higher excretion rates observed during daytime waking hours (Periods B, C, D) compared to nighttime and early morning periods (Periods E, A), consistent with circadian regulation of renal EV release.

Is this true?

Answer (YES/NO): NO